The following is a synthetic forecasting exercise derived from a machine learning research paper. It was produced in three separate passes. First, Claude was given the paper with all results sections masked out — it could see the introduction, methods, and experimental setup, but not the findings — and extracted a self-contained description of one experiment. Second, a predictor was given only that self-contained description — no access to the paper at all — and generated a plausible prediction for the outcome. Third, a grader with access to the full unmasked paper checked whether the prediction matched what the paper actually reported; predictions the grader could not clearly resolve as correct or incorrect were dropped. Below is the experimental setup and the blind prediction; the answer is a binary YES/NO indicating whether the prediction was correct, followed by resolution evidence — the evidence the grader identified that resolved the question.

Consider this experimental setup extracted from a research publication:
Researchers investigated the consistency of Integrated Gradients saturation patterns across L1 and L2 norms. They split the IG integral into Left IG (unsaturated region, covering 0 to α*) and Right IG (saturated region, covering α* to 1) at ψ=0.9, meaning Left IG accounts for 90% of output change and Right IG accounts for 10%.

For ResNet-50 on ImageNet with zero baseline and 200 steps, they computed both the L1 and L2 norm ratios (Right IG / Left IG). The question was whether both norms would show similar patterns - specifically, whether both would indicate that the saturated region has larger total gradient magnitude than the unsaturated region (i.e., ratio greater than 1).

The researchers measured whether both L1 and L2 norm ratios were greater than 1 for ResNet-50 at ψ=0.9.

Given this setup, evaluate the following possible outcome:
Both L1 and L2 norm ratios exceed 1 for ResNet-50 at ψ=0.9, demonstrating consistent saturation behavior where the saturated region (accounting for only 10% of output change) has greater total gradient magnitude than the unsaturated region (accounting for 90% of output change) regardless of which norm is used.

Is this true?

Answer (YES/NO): YES